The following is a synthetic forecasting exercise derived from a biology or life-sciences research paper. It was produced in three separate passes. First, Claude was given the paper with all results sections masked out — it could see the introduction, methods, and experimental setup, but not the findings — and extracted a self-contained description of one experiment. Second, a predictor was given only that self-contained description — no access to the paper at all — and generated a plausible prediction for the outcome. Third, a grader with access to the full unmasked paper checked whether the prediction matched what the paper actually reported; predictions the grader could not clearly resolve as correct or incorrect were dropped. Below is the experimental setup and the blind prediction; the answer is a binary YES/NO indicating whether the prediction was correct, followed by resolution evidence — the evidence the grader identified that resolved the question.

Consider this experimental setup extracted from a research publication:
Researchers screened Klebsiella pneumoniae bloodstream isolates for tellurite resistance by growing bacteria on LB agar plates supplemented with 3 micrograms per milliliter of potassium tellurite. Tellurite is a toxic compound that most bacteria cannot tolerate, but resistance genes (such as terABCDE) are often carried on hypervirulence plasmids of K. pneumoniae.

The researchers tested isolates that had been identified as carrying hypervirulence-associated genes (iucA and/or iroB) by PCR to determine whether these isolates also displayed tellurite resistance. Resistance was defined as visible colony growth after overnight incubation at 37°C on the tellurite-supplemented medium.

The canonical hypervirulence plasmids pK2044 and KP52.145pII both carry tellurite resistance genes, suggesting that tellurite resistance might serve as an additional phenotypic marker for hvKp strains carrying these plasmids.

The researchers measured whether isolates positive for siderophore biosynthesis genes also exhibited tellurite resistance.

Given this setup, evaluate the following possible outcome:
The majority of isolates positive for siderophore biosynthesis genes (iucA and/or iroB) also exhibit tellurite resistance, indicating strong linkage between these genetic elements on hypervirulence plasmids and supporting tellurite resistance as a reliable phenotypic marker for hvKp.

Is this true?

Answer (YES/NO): NO